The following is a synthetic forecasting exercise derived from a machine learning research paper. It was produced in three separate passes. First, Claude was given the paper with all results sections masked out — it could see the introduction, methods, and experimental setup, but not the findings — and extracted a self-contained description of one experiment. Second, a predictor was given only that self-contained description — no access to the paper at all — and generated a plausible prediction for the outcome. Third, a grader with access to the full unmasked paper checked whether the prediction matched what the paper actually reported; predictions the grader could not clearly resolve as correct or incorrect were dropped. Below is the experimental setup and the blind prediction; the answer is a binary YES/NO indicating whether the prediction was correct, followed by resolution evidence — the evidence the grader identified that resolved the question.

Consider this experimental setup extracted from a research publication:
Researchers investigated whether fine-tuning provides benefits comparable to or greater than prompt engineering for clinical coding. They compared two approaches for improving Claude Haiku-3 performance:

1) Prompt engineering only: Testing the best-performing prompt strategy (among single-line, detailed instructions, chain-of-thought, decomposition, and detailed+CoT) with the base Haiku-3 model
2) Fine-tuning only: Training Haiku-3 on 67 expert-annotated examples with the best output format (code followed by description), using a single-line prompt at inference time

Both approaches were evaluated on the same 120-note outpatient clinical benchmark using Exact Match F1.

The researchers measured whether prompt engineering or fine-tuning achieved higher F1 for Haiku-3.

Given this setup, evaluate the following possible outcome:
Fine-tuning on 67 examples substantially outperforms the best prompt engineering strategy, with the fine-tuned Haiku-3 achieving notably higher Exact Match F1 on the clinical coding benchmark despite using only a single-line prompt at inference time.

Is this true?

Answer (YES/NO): YES